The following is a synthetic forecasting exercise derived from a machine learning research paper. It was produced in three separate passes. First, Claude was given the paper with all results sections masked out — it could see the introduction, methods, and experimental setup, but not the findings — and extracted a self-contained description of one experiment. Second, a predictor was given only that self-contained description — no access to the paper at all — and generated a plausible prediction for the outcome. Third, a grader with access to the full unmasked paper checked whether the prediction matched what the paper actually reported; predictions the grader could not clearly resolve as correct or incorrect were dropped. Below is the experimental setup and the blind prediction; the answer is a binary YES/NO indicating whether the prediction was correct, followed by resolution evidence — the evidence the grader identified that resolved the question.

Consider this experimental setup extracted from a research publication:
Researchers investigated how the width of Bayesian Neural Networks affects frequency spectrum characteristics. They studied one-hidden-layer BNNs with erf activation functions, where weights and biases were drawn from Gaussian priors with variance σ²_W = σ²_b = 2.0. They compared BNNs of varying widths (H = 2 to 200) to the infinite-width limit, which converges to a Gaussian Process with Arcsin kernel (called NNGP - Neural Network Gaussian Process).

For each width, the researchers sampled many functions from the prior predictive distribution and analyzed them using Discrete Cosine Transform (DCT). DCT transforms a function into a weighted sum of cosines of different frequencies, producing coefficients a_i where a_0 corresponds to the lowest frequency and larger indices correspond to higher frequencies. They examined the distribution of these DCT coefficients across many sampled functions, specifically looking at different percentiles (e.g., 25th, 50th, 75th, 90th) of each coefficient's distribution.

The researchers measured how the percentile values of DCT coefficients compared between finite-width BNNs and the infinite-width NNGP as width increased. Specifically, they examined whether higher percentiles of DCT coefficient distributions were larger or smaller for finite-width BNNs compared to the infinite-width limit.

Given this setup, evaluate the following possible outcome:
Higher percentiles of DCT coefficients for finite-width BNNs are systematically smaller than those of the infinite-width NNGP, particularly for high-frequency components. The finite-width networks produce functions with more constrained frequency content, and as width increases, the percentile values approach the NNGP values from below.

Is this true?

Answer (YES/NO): NO